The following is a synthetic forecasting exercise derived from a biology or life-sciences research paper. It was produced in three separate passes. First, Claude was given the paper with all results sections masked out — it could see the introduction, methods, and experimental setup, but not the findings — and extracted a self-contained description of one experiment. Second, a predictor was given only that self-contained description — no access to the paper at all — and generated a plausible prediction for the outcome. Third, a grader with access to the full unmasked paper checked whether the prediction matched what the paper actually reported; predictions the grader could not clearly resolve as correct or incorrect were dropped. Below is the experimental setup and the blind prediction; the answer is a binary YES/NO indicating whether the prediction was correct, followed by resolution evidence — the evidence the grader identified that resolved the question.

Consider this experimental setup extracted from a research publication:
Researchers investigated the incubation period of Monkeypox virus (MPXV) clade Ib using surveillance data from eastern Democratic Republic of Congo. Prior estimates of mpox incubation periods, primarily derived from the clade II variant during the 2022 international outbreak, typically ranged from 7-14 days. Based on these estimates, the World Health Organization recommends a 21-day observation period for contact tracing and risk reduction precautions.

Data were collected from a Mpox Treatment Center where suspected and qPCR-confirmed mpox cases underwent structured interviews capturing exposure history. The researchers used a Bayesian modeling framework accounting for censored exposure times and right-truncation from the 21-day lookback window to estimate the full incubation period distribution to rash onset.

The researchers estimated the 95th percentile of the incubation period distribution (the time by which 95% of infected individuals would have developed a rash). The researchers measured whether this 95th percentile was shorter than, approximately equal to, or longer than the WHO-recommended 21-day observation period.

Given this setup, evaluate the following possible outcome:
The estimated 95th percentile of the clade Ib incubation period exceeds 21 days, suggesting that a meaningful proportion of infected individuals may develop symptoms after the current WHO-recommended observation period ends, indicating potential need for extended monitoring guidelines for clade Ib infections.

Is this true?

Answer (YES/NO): YES